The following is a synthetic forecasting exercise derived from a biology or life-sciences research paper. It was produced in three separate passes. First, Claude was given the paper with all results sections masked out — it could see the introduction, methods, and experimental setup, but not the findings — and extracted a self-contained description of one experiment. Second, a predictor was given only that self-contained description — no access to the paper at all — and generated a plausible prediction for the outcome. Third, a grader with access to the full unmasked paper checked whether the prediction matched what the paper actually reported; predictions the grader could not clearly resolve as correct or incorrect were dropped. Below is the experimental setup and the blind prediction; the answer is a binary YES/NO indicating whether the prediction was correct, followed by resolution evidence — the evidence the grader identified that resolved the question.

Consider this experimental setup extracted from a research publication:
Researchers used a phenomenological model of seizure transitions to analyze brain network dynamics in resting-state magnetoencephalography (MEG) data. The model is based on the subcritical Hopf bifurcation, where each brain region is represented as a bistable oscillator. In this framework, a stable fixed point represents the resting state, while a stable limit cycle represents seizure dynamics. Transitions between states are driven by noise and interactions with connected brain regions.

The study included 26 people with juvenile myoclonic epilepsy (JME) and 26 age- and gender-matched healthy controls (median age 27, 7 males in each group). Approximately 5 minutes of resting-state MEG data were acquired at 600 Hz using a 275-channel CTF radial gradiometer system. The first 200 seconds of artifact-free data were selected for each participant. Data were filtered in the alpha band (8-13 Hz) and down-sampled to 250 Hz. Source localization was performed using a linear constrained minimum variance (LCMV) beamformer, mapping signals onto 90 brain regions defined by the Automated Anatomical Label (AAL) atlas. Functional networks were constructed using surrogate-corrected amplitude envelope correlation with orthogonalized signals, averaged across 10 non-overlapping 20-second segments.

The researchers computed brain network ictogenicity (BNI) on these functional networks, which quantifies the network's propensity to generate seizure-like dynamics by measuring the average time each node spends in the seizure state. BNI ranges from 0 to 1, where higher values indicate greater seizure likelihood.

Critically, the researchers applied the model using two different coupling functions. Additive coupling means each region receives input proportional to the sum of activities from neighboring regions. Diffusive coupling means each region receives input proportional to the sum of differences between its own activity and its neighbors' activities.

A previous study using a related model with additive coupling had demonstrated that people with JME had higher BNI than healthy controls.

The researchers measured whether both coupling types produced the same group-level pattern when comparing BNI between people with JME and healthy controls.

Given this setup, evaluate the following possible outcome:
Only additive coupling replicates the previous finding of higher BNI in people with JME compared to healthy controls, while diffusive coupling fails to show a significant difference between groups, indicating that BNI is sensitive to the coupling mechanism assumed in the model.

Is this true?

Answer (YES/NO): NO